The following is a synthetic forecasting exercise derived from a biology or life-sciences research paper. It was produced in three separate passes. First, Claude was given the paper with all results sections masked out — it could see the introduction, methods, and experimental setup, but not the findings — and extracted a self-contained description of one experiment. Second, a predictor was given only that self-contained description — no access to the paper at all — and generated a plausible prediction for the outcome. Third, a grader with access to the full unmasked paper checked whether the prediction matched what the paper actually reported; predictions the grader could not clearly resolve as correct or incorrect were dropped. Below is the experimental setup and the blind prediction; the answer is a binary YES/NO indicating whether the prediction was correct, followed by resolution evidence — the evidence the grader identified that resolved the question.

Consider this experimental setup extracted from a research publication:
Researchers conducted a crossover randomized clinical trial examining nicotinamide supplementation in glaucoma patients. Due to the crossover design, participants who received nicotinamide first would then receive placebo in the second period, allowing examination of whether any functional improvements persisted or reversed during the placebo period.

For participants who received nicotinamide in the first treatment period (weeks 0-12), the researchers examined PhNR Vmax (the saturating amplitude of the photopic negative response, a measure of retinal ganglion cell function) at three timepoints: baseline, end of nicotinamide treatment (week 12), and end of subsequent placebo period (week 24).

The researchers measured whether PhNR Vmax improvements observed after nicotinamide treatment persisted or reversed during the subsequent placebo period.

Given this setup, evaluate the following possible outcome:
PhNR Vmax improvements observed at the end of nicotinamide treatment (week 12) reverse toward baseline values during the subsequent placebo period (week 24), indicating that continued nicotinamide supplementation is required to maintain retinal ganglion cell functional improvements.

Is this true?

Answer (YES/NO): YES